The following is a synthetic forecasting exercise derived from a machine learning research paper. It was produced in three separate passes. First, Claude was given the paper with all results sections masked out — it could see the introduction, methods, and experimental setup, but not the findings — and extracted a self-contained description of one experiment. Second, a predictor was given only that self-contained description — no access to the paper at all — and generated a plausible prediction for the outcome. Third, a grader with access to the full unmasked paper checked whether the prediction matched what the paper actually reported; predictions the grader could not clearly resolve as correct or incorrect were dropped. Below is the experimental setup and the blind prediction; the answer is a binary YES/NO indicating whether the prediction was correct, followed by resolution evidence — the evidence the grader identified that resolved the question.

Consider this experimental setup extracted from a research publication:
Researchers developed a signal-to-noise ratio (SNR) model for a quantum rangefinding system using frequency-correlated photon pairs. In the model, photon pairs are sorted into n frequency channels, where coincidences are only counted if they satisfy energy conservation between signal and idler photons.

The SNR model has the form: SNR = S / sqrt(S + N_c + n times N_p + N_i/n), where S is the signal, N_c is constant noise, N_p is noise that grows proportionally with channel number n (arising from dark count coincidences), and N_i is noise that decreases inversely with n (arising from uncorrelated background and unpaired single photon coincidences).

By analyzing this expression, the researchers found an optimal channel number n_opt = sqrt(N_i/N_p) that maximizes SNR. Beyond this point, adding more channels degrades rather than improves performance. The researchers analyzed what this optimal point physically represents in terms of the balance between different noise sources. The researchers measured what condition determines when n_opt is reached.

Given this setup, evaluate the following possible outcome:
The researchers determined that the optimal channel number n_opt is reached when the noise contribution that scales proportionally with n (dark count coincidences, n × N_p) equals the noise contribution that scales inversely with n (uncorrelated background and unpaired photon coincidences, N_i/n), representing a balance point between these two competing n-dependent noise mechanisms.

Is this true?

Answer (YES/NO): NO